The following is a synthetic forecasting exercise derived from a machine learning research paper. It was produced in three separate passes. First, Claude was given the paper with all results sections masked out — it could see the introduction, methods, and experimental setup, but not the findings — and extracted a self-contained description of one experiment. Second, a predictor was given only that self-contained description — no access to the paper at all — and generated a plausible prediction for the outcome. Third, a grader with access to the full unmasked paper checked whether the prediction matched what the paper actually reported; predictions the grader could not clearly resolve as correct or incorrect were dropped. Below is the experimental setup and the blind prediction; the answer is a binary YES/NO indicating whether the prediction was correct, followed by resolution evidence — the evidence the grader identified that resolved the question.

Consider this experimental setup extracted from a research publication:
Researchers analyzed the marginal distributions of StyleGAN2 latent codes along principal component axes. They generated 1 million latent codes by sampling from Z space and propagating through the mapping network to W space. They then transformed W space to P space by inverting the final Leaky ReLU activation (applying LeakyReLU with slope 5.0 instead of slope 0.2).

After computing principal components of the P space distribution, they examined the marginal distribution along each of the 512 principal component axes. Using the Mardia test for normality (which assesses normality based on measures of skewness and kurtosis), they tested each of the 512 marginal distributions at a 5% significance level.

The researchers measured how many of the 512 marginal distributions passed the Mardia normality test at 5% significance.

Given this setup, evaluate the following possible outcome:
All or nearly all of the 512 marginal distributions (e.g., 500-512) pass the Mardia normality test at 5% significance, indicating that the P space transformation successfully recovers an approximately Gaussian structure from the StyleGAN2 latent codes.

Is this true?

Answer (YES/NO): NO